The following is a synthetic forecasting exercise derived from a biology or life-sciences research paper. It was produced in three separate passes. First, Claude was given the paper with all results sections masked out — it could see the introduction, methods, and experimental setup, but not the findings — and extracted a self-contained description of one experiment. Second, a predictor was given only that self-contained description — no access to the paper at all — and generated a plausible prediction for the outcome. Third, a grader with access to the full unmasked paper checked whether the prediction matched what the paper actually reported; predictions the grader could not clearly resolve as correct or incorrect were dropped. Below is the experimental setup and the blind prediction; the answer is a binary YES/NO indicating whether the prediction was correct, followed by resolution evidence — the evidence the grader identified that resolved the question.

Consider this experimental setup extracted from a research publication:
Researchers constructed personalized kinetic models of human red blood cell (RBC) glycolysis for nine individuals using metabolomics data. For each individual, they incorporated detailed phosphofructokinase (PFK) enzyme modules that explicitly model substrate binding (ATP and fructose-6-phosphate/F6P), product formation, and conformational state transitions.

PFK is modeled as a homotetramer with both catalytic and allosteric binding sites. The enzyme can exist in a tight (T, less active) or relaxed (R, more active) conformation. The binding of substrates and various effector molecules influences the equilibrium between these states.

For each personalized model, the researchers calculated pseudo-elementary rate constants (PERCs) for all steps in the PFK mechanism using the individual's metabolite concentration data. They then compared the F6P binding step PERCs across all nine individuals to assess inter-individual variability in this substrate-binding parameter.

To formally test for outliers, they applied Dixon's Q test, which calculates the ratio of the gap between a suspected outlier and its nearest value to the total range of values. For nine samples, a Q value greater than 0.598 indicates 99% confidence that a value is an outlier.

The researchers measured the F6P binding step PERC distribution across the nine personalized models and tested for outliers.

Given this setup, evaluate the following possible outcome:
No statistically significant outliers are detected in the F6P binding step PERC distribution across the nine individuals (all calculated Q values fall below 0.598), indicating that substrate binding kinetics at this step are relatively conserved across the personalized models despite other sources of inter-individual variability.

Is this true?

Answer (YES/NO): NO